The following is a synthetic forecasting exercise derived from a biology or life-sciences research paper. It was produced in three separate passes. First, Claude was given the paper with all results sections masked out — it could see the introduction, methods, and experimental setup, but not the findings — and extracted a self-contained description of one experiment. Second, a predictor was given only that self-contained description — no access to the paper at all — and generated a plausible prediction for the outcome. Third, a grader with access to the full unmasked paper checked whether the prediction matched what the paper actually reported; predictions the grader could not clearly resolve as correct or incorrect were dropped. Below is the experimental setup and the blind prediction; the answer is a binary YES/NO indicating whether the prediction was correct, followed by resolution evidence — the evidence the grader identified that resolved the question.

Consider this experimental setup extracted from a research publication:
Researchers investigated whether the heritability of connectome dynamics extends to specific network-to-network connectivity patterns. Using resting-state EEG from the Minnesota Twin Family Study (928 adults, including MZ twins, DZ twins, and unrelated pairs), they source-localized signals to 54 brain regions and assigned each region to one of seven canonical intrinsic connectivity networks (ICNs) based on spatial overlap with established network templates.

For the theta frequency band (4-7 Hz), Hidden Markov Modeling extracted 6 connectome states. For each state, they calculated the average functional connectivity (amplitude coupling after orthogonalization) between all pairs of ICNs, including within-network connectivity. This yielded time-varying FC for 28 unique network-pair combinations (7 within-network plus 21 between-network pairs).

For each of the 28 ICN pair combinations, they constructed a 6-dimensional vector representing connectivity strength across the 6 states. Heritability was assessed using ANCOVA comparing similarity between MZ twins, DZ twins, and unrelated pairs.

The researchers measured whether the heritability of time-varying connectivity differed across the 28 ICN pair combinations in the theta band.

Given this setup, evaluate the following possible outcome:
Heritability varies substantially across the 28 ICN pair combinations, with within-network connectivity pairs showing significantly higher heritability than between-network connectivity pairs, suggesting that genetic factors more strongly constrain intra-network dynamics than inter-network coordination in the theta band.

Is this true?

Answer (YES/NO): NO